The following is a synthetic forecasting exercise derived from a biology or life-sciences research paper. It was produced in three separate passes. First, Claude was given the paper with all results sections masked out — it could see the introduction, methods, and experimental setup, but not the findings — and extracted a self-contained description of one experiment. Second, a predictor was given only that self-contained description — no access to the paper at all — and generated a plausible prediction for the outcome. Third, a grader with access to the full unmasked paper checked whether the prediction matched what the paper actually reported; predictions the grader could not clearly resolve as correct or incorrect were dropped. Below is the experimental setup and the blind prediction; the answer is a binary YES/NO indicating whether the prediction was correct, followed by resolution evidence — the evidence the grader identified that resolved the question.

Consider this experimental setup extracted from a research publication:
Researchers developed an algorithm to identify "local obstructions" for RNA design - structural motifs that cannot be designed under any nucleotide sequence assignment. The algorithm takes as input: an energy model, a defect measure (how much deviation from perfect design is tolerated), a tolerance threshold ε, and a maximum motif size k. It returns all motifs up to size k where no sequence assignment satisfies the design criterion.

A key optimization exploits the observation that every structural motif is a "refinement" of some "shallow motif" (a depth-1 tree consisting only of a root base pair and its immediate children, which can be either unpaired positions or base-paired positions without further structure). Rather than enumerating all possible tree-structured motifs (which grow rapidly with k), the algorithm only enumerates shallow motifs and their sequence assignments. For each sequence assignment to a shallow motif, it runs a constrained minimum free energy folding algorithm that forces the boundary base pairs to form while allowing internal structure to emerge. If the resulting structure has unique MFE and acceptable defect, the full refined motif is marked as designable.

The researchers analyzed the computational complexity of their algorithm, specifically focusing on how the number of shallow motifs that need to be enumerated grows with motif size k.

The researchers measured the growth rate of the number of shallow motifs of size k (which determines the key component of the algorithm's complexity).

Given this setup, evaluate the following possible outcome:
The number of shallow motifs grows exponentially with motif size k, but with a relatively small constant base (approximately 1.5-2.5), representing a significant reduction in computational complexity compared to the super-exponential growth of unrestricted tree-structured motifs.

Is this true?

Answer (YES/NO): YES